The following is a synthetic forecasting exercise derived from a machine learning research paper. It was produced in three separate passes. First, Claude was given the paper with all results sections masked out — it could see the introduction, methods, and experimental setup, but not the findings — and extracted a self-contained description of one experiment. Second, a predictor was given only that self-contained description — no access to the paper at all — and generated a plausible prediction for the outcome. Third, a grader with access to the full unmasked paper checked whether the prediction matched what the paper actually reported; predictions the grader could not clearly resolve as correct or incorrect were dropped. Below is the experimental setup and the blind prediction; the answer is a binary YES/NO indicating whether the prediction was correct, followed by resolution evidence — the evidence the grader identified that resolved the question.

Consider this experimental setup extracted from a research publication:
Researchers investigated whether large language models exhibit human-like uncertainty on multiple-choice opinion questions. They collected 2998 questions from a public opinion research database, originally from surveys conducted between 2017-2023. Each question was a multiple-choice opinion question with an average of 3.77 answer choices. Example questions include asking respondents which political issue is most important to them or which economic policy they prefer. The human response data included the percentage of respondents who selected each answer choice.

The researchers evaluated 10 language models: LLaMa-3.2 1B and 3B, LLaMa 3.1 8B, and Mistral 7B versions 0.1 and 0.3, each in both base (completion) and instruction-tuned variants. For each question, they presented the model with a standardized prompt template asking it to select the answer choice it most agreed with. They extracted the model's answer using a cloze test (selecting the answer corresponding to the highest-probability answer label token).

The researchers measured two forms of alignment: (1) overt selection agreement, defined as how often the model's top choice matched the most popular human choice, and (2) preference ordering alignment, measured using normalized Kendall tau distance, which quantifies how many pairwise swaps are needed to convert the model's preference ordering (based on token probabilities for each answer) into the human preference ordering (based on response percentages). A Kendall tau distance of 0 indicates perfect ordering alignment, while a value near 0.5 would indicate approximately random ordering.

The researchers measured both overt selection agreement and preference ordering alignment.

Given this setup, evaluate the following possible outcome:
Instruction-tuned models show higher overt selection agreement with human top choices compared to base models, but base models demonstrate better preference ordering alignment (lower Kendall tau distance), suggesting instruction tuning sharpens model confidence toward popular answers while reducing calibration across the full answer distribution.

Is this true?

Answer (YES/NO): NO